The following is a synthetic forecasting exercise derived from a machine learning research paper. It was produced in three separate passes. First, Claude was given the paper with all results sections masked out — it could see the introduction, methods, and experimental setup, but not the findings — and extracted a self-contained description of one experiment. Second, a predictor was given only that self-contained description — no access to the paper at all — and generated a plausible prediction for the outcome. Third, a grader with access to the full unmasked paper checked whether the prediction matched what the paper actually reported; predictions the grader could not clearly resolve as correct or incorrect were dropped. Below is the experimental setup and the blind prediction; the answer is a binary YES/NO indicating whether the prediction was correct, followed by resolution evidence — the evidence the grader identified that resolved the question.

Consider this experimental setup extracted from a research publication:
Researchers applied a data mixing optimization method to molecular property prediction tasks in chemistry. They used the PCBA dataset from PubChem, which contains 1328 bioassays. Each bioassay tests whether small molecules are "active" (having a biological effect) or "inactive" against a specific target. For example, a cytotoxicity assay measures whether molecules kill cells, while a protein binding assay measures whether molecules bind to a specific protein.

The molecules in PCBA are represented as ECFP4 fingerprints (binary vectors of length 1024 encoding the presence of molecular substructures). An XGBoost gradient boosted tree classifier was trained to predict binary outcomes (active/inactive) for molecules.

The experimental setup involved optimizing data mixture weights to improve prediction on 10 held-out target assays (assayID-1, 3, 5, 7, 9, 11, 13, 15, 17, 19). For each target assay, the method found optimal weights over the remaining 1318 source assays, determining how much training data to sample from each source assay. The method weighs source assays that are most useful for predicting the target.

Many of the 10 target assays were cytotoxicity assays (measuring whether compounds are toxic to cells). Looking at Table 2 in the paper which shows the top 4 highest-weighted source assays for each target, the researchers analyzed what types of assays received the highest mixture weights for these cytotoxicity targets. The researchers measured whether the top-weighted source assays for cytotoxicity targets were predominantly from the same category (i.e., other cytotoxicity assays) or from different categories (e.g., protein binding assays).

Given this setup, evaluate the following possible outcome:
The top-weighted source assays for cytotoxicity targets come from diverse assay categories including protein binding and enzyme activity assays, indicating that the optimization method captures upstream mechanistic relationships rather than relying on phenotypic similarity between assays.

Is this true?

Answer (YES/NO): NO